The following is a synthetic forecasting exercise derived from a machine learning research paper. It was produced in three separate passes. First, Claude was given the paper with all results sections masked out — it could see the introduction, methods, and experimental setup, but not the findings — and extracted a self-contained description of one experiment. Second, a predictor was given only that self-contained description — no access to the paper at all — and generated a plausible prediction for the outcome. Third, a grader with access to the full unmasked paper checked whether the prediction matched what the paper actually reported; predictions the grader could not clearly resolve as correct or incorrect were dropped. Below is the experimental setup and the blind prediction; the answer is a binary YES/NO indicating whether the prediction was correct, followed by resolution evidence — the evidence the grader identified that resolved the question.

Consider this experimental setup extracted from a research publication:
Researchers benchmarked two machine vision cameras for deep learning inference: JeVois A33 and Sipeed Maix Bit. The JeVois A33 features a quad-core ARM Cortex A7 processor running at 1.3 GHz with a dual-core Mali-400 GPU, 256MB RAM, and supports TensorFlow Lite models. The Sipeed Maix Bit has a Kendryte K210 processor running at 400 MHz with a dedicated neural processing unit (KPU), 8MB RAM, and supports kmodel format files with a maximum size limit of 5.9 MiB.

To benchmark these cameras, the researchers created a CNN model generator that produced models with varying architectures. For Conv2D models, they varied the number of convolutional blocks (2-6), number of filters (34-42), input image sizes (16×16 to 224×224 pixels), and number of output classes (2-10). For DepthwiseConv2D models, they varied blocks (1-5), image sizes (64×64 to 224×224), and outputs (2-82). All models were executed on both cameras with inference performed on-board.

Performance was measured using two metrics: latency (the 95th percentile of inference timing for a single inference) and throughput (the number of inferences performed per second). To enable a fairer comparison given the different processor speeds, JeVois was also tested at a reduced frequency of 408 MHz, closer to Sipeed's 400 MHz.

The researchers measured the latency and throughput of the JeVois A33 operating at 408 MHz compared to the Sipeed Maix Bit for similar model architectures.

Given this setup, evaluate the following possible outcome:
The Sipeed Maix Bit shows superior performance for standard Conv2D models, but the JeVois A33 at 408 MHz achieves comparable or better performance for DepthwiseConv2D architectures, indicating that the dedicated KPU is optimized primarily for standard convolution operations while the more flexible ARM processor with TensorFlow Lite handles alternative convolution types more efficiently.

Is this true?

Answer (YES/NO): NO